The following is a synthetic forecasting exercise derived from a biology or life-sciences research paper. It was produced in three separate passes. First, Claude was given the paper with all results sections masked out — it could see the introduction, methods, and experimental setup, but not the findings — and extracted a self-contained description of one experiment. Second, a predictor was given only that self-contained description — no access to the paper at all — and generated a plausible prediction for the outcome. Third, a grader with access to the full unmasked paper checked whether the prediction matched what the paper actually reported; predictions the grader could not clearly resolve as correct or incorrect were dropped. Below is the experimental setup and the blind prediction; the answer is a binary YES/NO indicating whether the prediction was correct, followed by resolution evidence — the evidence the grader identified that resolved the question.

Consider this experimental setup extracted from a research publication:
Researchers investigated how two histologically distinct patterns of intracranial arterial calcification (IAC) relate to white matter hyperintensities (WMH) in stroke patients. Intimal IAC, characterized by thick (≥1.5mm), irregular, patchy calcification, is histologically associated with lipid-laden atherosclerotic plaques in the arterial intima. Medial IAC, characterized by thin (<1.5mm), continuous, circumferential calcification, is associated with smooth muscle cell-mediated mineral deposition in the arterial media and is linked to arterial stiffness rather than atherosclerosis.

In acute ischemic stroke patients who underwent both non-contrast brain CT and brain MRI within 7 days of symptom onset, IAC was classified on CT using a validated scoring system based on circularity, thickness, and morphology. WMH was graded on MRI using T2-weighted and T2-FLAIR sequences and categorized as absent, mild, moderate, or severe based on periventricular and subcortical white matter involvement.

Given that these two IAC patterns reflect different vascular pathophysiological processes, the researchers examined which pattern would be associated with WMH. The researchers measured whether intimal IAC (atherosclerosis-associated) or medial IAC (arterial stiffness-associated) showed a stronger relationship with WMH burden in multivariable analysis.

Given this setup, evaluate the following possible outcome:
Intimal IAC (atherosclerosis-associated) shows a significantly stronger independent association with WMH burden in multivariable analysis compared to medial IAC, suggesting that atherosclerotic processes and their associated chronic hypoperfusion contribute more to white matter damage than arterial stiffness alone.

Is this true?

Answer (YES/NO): NO